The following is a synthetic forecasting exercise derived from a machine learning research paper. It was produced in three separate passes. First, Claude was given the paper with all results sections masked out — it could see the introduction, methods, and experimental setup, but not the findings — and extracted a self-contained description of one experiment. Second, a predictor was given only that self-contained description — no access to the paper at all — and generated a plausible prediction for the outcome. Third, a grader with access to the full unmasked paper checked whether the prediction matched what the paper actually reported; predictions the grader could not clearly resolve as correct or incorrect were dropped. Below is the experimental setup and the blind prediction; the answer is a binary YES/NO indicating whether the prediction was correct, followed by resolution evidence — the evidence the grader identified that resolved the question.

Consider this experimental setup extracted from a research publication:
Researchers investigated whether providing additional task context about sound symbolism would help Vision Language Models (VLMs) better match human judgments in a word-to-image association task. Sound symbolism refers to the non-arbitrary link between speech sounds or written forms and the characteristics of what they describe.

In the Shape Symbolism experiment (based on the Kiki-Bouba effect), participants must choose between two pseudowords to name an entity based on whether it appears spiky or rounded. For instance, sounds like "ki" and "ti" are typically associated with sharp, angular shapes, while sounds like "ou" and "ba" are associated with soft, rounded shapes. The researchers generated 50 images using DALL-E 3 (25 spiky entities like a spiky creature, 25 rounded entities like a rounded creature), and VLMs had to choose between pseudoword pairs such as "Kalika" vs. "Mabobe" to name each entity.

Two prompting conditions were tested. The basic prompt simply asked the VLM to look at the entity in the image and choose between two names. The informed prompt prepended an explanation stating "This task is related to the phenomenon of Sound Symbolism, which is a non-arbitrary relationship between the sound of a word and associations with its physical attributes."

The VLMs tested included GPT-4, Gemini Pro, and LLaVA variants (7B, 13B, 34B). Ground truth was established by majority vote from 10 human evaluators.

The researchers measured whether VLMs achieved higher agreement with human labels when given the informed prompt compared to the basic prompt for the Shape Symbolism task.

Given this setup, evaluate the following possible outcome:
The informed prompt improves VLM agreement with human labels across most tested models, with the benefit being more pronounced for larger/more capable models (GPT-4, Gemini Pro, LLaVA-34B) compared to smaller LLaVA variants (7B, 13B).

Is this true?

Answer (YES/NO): NO